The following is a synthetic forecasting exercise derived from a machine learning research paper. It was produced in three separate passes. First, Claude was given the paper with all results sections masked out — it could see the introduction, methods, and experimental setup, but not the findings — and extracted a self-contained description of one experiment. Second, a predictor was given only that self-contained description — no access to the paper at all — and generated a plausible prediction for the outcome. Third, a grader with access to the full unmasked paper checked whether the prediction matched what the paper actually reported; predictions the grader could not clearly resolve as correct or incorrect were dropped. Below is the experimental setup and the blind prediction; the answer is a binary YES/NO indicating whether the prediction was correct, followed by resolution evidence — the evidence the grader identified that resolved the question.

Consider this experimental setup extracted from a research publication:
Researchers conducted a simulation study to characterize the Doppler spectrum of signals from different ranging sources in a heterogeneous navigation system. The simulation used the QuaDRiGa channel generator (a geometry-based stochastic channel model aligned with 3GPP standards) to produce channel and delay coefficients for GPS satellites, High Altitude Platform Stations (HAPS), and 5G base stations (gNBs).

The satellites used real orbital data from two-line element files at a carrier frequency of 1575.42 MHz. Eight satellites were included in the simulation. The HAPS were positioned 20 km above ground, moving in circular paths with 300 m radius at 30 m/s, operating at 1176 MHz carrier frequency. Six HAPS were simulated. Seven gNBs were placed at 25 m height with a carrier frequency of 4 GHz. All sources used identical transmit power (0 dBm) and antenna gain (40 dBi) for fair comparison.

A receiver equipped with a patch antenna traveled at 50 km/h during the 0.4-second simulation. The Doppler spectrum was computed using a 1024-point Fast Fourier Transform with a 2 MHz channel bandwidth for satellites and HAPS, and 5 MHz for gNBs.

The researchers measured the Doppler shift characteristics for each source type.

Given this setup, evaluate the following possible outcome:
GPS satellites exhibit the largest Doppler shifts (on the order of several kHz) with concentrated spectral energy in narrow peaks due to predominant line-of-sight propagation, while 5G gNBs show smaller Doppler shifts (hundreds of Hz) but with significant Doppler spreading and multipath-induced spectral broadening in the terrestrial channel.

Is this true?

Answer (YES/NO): NO